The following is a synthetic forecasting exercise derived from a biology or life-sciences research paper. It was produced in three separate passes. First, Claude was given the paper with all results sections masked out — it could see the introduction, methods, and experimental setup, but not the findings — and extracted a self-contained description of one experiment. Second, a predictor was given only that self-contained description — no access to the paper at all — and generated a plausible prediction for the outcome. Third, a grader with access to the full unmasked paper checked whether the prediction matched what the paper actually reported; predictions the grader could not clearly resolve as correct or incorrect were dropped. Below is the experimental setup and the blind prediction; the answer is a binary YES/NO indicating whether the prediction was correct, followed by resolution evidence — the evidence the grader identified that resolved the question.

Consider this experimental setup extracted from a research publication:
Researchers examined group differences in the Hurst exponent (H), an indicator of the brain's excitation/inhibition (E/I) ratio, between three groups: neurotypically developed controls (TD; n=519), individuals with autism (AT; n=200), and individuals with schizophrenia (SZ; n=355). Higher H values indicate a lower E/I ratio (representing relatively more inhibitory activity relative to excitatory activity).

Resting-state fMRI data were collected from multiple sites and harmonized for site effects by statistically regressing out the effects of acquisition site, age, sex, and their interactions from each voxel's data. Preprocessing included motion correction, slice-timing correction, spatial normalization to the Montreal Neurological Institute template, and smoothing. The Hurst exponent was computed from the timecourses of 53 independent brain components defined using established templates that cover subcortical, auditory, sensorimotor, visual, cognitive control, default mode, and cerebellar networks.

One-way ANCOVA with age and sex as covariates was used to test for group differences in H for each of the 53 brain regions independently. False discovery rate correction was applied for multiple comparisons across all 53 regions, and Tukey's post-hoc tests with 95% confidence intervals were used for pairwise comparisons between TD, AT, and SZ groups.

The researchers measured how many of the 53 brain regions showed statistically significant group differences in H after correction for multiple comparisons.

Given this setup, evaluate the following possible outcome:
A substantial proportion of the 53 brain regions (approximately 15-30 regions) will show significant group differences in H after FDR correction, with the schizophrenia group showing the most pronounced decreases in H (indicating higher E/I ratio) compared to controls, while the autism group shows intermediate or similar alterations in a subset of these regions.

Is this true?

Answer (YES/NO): NO